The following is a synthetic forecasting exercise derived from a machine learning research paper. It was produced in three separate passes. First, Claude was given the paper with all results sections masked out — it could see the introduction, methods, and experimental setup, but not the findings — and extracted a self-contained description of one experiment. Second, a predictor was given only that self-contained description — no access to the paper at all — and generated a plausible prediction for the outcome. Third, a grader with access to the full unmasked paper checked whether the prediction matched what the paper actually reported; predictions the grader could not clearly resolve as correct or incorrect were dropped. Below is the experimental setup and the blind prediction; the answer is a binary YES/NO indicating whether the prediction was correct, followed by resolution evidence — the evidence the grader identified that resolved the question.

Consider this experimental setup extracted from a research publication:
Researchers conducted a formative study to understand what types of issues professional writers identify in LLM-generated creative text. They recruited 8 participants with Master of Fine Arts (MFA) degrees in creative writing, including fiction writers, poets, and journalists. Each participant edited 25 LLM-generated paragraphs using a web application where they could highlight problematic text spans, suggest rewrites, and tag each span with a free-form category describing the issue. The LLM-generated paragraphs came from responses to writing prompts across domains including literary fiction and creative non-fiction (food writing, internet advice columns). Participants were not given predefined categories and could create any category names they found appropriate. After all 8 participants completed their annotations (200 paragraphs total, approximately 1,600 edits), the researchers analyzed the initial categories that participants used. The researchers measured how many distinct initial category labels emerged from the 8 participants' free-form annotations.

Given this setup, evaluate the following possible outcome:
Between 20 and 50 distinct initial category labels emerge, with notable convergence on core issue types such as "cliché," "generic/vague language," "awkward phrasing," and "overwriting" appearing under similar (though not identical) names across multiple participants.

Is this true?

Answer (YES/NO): YES